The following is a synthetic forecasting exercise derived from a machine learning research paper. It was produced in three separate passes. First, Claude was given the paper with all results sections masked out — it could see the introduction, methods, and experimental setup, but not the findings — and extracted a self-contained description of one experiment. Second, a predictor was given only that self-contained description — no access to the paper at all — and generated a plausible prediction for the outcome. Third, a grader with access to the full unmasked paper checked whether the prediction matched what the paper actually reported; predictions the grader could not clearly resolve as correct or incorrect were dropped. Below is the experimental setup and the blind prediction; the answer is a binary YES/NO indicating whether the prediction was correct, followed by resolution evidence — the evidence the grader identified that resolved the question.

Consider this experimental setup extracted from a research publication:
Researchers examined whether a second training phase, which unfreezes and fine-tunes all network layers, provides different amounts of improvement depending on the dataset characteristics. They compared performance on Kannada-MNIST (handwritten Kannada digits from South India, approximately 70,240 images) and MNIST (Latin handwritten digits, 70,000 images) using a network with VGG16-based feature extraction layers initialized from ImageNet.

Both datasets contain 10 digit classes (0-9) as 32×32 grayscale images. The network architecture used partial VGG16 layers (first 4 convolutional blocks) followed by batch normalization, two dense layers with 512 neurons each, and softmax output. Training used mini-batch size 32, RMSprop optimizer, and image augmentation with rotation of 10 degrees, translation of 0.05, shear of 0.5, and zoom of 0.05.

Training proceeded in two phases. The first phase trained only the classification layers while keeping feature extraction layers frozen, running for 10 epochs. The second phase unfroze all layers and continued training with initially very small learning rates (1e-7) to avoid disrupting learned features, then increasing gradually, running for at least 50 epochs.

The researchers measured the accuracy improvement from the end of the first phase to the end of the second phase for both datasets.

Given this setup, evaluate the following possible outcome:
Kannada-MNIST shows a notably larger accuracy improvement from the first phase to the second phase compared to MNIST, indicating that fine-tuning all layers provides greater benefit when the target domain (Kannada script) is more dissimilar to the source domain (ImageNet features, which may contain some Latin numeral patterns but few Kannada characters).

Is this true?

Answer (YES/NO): YES